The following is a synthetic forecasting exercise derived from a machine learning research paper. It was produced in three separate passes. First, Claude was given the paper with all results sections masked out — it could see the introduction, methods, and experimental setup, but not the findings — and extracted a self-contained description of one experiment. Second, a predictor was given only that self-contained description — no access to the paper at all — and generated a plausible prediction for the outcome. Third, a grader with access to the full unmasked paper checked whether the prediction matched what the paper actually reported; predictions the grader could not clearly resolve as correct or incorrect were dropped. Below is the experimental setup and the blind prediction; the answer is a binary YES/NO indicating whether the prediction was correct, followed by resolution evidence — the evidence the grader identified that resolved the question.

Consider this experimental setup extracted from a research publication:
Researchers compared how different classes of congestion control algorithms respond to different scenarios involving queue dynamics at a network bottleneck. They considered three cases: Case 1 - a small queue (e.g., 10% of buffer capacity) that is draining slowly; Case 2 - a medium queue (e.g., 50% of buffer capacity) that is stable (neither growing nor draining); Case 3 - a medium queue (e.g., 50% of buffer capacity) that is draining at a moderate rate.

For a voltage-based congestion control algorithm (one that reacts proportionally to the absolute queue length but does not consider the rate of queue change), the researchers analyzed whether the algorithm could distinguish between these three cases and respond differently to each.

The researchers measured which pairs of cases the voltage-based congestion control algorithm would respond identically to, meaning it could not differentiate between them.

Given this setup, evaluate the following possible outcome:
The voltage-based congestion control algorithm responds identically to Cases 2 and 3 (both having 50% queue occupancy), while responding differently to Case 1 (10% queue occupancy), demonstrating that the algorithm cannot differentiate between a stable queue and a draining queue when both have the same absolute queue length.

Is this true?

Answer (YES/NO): YES